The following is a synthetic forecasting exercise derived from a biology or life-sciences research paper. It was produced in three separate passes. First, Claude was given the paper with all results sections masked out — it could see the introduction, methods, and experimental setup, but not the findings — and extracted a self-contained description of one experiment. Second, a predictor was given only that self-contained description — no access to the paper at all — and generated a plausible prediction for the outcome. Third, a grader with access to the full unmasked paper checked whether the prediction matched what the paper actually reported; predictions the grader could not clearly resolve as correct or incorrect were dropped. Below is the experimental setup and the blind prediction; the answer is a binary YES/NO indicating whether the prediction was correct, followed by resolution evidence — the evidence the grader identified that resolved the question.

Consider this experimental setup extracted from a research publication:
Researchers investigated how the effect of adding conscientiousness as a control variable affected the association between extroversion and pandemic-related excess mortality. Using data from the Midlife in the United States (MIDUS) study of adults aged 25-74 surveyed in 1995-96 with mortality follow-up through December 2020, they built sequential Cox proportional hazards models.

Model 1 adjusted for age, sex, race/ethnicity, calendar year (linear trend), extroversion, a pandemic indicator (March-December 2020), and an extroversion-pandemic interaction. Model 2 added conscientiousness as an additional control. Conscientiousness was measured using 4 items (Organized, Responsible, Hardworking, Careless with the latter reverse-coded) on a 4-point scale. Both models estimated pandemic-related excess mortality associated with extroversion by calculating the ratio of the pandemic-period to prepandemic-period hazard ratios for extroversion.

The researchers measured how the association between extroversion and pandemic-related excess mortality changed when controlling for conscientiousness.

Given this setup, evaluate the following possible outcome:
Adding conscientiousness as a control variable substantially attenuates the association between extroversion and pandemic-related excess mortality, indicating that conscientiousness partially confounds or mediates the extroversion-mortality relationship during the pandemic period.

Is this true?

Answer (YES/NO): NO